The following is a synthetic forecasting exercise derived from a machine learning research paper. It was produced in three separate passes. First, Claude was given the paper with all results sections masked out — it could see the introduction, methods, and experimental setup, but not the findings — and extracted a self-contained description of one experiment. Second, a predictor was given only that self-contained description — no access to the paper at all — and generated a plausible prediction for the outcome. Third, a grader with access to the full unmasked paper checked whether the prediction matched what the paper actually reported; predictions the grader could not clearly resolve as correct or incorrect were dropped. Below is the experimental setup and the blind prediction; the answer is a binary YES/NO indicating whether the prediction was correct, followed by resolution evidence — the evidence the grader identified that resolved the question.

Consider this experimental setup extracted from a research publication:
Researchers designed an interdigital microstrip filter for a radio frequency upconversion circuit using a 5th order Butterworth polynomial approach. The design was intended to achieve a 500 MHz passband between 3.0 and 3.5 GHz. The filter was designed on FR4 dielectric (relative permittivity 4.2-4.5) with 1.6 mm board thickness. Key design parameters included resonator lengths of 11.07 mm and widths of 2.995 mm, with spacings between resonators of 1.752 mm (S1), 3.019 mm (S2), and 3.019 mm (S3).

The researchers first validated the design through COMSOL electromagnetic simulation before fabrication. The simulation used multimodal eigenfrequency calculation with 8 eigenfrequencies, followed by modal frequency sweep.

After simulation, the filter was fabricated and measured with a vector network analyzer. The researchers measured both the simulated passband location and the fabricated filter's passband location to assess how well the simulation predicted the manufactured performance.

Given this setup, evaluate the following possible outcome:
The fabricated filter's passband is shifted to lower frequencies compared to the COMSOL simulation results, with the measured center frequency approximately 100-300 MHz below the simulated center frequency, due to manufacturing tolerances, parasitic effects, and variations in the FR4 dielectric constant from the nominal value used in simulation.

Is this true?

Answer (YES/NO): YES